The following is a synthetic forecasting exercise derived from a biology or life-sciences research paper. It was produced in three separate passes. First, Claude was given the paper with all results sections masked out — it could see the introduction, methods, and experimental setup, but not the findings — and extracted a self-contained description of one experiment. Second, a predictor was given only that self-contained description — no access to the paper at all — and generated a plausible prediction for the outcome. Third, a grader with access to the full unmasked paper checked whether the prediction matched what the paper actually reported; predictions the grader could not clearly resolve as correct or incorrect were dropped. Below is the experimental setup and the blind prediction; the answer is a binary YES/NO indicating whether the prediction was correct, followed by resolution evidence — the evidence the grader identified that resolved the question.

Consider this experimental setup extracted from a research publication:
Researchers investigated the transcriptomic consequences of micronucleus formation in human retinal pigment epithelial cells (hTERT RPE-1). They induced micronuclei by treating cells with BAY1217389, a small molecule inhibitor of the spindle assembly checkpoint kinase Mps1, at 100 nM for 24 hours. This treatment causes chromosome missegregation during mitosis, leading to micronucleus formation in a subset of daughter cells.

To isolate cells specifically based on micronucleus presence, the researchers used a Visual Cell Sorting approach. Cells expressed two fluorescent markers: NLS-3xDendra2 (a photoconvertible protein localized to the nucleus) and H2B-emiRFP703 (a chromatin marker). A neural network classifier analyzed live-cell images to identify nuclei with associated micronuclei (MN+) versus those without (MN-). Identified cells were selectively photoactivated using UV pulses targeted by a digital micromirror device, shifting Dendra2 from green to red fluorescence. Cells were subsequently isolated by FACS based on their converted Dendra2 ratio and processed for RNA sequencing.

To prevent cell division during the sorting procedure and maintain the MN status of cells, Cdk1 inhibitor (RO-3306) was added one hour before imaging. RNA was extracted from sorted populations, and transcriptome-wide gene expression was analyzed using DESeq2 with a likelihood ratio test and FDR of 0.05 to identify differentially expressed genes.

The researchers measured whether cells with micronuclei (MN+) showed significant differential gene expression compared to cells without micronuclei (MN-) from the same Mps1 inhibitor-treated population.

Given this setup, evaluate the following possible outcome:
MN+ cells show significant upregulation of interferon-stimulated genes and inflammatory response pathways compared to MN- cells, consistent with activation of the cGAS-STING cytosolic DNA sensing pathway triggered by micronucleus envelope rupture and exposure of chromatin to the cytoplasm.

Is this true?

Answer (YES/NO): NO